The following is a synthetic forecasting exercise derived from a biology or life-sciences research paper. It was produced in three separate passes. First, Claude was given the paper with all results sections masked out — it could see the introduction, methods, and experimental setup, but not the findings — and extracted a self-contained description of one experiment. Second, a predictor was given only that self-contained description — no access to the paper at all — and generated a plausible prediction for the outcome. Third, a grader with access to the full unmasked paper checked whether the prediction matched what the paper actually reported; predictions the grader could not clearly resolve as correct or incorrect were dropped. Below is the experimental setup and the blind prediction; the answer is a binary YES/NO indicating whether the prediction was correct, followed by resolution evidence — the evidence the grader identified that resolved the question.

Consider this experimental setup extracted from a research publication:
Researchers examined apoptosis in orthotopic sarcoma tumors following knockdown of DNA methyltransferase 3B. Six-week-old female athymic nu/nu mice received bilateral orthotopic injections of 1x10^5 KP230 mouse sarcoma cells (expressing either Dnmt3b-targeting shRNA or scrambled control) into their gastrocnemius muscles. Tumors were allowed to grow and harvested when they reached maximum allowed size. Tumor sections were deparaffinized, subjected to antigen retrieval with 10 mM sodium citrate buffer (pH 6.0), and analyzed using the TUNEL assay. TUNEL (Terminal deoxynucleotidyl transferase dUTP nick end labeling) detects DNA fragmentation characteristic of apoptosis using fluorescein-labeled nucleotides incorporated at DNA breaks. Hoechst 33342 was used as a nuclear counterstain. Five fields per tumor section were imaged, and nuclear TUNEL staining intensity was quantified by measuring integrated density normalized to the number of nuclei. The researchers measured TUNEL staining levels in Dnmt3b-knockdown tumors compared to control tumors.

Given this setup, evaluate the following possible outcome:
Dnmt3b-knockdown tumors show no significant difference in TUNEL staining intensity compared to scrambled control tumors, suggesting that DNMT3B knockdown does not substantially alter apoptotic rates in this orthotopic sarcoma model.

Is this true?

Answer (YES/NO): YES